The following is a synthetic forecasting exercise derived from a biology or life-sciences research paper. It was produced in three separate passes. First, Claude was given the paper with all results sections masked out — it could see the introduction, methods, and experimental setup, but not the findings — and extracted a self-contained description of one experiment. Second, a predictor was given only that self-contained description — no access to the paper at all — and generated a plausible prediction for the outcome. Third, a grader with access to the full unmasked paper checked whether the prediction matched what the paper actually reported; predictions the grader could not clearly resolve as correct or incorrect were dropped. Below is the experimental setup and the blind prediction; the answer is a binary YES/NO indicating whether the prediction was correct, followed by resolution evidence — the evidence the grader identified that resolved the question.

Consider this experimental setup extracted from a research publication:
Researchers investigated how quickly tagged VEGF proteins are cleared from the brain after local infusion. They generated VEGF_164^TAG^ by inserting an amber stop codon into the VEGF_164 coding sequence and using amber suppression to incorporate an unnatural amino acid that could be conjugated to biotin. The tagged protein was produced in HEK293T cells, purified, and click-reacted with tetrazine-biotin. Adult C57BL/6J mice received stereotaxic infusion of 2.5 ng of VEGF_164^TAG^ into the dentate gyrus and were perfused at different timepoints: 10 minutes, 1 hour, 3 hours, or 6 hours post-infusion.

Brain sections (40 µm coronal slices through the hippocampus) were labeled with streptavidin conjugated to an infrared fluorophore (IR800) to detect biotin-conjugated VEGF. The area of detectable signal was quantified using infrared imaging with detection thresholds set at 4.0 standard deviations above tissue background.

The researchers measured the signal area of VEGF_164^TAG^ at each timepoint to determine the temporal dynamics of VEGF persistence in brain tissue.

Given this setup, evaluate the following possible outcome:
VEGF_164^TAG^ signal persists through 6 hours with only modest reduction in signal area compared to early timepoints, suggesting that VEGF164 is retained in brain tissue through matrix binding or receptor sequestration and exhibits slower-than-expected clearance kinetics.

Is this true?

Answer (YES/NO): NO